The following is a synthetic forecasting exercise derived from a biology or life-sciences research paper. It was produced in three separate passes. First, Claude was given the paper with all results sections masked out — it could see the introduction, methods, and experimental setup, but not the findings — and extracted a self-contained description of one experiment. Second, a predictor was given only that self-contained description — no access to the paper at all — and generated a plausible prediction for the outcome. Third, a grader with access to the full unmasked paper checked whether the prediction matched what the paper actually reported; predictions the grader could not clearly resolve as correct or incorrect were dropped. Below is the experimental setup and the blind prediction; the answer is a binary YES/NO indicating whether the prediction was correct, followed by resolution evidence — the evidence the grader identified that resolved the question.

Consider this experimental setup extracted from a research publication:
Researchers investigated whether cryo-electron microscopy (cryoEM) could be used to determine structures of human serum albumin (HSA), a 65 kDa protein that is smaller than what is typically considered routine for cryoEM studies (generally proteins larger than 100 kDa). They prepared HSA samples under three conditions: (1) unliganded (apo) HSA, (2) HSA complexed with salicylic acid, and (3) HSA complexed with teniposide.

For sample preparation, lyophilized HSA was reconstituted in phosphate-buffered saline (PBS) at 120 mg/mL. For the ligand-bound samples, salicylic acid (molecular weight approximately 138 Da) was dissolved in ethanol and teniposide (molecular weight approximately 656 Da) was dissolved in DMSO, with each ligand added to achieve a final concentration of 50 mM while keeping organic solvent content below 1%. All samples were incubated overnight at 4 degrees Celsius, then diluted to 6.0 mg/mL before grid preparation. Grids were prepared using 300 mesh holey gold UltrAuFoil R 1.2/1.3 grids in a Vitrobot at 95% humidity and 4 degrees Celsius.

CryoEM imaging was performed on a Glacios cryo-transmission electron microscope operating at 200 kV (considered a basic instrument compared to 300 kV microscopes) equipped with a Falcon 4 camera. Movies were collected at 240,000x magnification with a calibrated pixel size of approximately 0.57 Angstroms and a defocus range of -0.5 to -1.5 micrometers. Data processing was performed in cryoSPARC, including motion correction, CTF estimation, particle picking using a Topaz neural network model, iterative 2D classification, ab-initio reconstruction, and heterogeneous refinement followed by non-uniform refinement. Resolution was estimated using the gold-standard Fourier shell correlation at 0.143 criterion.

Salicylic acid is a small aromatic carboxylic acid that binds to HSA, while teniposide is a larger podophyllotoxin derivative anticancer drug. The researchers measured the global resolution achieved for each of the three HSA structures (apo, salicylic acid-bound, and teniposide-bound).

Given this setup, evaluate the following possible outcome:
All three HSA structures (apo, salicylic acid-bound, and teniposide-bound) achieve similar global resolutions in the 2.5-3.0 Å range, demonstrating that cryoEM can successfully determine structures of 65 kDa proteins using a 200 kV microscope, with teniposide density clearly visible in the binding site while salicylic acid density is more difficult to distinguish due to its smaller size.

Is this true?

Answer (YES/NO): NO